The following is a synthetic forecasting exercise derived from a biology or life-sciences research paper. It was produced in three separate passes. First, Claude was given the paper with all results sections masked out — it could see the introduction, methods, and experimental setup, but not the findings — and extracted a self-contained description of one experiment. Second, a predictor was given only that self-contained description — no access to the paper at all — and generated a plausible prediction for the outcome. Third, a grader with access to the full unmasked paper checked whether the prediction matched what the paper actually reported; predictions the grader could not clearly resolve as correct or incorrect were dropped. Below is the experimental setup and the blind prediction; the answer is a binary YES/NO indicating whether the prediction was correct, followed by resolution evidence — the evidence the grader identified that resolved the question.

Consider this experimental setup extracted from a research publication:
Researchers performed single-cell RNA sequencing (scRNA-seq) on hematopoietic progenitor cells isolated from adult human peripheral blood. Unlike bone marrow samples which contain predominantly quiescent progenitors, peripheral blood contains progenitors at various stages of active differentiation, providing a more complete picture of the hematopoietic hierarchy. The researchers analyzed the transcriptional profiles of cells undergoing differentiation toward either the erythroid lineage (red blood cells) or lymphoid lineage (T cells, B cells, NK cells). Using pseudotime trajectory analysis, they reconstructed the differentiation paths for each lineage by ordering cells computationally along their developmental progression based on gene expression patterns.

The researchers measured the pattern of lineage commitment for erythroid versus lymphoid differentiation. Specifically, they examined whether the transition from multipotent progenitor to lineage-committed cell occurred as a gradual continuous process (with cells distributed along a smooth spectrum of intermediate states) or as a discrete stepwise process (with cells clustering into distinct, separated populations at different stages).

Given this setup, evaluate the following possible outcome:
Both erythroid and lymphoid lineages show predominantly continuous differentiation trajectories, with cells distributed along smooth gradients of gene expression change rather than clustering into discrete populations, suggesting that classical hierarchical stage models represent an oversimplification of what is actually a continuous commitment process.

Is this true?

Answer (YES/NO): NO